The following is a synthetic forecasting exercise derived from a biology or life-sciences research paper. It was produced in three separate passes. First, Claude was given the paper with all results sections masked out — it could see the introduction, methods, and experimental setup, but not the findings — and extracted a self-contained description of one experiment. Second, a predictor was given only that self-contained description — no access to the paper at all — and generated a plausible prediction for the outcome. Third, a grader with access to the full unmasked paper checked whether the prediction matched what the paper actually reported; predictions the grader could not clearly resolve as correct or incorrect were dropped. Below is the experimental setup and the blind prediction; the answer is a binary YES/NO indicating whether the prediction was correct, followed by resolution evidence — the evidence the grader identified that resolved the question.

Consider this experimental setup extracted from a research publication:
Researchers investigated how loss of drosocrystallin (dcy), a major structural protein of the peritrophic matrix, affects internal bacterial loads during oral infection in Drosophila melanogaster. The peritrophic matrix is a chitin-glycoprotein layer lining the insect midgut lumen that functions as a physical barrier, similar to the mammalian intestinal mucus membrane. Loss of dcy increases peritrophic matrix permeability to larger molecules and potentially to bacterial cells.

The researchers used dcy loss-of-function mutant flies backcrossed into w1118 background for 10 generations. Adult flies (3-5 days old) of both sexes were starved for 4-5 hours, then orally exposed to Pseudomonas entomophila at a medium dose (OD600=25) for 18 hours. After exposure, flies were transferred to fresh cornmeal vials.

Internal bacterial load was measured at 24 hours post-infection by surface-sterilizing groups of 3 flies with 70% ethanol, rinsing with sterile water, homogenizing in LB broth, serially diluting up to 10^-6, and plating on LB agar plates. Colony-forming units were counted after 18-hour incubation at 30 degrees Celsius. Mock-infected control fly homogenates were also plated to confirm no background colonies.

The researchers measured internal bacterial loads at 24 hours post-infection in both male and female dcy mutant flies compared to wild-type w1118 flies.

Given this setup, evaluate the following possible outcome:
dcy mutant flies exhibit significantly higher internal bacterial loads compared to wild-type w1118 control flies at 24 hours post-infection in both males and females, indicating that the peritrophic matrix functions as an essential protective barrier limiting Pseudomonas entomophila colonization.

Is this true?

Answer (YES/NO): YES